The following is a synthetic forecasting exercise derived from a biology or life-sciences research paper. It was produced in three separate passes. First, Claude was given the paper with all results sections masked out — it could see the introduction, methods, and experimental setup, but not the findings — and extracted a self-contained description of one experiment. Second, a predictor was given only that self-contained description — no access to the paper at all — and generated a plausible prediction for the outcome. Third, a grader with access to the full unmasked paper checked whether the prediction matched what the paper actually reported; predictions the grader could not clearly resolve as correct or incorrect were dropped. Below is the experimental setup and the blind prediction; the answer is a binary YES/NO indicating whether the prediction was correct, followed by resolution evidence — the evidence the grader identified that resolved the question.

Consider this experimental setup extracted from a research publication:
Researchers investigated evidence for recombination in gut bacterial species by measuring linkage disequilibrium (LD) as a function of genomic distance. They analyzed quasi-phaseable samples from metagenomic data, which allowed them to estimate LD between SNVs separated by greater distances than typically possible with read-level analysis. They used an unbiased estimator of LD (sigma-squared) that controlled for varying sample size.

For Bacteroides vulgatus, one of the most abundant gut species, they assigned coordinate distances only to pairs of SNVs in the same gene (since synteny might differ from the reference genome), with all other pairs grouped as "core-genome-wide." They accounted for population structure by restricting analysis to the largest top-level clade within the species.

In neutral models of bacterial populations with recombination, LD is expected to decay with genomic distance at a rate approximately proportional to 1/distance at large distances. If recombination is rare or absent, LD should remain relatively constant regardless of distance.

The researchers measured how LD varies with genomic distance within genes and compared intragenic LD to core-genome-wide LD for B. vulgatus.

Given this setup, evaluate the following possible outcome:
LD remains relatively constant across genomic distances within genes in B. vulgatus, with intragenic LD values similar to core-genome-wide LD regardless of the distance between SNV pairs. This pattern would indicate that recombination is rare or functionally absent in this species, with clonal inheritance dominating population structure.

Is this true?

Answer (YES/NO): NO